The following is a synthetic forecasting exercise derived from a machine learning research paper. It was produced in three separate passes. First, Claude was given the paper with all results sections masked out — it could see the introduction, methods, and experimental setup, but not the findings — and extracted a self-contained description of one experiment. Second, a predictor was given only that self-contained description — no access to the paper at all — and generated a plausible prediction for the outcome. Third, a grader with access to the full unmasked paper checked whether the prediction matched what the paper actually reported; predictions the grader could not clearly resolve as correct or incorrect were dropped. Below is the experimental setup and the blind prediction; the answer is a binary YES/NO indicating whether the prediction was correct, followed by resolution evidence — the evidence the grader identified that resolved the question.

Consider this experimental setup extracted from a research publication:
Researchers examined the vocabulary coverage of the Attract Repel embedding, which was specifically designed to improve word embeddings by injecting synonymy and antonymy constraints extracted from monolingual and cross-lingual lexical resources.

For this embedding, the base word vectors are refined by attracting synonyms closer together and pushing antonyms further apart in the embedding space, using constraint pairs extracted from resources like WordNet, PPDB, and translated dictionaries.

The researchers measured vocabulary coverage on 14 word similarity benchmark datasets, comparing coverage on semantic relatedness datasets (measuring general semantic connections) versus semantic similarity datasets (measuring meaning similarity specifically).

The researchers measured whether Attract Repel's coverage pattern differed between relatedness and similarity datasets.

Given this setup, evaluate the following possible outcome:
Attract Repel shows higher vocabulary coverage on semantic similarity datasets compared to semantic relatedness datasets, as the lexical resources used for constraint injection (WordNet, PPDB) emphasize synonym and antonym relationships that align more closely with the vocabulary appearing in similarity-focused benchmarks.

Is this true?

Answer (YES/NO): NO